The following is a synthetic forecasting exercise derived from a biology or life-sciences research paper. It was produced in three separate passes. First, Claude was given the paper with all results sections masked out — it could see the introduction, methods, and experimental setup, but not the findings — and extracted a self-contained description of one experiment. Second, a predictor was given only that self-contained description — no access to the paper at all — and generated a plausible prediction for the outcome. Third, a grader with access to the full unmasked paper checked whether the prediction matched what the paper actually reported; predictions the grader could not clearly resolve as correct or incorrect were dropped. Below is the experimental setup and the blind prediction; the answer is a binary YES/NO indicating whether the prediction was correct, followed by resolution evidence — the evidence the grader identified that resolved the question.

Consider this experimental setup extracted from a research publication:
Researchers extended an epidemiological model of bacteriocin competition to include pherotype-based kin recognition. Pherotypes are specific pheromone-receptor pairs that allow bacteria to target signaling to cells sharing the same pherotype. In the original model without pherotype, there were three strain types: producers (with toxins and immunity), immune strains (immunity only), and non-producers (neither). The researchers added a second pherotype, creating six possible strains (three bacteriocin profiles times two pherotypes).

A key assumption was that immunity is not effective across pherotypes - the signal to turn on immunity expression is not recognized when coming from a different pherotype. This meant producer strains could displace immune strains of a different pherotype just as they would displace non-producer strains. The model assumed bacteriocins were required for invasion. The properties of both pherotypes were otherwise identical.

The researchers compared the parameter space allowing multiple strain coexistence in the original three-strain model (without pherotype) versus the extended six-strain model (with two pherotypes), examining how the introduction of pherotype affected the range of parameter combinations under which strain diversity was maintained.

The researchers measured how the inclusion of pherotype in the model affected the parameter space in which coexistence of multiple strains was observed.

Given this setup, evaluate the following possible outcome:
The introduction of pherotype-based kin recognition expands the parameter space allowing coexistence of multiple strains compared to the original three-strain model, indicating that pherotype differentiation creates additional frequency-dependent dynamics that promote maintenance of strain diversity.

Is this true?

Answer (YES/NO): NO